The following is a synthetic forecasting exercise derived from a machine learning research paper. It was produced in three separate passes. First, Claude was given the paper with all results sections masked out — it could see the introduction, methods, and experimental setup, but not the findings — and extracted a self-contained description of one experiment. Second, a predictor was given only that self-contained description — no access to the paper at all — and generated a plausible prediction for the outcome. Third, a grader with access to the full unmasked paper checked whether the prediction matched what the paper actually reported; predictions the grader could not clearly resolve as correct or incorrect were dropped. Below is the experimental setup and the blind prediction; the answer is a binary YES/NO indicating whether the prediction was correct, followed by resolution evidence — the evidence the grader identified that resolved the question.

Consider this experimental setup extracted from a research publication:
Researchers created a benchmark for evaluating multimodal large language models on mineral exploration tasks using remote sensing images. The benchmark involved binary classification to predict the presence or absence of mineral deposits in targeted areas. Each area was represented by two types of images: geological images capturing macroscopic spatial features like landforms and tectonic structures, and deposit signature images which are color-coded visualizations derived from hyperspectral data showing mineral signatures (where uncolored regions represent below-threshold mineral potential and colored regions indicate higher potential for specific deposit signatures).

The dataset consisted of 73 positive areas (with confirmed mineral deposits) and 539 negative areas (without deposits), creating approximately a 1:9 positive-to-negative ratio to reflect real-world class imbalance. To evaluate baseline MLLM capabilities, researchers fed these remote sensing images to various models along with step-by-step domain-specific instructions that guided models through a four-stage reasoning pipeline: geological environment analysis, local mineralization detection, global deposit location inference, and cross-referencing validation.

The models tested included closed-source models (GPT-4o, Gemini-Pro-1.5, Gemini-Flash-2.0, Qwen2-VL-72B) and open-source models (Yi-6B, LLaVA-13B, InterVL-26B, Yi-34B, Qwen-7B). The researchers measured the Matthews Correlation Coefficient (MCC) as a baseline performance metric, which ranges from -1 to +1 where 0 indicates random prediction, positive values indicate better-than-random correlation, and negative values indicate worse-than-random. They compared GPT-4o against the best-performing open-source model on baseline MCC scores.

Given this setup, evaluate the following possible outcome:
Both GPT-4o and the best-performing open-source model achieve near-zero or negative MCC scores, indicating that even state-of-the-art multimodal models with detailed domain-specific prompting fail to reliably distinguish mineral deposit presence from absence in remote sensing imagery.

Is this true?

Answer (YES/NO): NO